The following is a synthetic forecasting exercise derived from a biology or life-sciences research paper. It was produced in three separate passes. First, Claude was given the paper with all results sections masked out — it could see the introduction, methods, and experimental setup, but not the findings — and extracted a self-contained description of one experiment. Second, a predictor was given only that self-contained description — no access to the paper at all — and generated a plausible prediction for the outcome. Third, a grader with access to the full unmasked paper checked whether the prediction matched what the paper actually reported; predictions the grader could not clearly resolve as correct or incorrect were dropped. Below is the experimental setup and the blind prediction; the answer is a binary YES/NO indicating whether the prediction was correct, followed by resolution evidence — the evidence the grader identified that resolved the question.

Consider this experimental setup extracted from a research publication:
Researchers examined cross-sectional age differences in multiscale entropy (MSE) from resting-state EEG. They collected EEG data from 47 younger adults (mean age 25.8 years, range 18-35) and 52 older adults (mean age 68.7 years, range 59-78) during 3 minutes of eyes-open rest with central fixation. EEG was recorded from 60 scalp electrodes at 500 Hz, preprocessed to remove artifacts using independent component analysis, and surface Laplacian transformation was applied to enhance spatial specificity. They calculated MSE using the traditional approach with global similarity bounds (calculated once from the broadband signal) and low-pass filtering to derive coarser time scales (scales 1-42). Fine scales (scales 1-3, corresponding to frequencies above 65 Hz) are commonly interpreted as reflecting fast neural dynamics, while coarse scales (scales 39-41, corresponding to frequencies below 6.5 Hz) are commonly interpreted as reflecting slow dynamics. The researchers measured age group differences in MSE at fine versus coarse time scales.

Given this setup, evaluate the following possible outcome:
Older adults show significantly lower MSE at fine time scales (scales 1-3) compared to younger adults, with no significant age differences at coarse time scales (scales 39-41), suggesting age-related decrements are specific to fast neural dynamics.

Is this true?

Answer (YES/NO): NO